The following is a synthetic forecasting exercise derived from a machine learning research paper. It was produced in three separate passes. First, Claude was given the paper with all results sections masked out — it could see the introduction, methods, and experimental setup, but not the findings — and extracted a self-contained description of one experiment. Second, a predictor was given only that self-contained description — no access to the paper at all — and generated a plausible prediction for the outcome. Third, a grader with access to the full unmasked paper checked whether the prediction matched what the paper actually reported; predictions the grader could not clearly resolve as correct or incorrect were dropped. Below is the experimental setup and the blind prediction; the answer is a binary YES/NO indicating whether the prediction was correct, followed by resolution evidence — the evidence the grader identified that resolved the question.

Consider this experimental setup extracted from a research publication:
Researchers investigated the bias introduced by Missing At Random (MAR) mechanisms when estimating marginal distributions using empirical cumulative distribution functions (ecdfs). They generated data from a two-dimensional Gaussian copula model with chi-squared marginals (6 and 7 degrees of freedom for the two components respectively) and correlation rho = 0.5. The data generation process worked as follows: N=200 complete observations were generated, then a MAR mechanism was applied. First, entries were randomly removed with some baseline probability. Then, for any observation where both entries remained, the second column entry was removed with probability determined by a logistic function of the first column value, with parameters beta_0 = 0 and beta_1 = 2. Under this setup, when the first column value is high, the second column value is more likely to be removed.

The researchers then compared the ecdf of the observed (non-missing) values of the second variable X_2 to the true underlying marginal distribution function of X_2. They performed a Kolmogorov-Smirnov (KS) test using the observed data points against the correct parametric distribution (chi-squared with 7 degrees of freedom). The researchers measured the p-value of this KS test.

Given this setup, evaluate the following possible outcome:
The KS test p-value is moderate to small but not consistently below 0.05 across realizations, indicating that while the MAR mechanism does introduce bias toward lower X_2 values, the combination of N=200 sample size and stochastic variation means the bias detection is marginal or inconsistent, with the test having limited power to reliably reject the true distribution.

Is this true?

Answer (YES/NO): NO